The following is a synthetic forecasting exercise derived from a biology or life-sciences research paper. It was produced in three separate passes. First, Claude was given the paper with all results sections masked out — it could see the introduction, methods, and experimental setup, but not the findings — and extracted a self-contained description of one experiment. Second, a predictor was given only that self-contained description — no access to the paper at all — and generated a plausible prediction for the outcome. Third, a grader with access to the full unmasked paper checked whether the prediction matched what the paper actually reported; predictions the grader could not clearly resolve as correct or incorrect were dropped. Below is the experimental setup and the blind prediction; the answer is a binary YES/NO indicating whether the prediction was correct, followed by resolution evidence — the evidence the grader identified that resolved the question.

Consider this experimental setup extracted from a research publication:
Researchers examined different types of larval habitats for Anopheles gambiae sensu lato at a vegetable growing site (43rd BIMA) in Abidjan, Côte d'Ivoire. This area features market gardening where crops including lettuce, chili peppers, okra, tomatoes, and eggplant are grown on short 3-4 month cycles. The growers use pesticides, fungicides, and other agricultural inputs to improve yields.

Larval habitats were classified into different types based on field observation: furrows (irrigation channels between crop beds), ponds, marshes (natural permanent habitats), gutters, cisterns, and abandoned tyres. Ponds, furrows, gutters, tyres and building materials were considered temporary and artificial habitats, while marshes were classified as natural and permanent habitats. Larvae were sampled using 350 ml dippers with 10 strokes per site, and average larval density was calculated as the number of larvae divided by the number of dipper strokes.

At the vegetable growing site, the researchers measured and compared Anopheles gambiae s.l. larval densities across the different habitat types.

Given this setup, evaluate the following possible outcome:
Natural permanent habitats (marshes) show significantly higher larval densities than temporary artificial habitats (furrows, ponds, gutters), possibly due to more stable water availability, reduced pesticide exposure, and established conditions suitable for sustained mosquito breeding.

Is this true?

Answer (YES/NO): NO